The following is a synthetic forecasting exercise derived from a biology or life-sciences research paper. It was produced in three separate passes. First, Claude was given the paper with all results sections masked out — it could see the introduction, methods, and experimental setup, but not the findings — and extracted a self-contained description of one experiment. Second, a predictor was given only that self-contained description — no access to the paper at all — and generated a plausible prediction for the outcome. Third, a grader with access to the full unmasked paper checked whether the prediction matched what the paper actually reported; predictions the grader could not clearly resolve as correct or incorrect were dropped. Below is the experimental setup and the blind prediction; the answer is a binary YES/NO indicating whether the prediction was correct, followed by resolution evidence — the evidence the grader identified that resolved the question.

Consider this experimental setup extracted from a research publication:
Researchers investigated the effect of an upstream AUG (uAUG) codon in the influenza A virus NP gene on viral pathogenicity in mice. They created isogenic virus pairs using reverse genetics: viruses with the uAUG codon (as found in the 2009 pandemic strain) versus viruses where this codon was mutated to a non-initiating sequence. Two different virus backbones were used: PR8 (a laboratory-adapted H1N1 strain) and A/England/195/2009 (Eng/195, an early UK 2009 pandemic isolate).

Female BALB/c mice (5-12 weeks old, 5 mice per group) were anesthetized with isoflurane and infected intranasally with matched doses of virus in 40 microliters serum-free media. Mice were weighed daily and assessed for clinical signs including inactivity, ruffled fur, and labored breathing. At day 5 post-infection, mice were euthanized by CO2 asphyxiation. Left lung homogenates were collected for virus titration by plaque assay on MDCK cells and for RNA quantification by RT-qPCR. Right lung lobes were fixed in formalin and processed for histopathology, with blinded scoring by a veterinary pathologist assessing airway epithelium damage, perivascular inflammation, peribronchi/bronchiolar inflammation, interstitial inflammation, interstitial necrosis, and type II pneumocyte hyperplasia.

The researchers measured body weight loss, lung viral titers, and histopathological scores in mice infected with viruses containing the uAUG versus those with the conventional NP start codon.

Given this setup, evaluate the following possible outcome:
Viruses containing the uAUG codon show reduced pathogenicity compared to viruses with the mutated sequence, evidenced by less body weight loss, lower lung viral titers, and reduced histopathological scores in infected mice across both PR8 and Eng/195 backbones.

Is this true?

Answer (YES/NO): NO